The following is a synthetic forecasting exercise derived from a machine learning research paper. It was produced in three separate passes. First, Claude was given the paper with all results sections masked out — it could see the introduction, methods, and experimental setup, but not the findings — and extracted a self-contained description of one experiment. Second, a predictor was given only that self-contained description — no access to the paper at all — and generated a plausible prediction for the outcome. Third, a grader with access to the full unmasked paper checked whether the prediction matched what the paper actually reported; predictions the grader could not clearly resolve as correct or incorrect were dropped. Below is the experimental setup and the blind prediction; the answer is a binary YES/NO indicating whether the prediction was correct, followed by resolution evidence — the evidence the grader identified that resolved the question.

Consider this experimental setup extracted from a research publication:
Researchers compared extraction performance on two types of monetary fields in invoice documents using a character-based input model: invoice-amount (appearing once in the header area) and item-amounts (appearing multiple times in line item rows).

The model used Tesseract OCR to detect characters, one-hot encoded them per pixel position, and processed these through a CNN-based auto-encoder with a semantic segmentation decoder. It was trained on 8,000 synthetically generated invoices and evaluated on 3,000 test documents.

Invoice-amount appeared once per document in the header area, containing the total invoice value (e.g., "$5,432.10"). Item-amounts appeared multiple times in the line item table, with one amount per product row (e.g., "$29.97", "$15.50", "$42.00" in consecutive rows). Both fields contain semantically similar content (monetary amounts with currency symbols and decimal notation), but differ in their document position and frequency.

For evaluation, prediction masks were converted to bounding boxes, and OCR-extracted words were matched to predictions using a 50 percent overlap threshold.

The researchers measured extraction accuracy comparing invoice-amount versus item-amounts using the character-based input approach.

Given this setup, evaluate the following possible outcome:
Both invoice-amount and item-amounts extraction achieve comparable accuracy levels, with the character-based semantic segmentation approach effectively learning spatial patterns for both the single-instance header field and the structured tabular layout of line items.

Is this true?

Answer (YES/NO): NO